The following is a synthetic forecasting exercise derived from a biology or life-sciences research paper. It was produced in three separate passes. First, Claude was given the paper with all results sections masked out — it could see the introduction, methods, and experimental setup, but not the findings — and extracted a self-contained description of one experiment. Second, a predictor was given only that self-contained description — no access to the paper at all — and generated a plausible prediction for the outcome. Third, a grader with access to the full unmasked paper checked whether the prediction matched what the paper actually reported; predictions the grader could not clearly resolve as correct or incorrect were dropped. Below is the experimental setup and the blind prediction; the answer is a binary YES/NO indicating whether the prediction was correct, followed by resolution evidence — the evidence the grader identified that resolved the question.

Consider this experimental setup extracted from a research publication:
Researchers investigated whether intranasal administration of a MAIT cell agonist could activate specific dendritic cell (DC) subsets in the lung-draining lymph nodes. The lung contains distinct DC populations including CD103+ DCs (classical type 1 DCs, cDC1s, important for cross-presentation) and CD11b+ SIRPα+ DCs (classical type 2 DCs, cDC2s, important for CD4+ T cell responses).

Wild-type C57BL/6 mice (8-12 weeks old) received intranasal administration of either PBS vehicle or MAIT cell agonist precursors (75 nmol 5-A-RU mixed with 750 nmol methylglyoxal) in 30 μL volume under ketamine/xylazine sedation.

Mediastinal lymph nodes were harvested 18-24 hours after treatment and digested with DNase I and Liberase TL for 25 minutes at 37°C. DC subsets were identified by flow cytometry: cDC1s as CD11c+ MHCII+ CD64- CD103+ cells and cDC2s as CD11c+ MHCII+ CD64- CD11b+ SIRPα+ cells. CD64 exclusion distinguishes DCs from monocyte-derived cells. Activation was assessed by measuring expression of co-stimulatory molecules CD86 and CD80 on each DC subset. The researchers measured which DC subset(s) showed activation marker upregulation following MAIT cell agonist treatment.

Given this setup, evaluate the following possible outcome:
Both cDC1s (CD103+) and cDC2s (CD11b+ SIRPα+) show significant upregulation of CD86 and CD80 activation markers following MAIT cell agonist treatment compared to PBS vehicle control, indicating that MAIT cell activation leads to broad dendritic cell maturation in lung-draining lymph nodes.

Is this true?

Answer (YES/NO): YES